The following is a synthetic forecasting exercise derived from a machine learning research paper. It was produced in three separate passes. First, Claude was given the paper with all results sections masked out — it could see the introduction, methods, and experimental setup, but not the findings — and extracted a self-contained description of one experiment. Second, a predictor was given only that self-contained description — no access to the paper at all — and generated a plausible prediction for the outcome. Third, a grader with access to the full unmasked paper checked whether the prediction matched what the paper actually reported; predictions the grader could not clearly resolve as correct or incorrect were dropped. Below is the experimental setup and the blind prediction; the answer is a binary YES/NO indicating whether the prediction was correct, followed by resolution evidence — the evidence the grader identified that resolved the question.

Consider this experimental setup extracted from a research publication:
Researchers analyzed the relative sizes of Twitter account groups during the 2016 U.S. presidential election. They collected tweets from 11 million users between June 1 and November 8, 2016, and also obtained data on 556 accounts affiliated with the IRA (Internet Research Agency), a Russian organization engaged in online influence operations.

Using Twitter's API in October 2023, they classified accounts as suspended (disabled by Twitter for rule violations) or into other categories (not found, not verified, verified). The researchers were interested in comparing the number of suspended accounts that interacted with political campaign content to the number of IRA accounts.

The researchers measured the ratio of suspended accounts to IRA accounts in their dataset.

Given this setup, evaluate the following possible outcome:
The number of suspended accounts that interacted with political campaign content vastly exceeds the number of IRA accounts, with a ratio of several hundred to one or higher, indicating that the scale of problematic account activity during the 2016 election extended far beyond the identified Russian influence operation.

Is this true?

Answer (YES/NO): NO